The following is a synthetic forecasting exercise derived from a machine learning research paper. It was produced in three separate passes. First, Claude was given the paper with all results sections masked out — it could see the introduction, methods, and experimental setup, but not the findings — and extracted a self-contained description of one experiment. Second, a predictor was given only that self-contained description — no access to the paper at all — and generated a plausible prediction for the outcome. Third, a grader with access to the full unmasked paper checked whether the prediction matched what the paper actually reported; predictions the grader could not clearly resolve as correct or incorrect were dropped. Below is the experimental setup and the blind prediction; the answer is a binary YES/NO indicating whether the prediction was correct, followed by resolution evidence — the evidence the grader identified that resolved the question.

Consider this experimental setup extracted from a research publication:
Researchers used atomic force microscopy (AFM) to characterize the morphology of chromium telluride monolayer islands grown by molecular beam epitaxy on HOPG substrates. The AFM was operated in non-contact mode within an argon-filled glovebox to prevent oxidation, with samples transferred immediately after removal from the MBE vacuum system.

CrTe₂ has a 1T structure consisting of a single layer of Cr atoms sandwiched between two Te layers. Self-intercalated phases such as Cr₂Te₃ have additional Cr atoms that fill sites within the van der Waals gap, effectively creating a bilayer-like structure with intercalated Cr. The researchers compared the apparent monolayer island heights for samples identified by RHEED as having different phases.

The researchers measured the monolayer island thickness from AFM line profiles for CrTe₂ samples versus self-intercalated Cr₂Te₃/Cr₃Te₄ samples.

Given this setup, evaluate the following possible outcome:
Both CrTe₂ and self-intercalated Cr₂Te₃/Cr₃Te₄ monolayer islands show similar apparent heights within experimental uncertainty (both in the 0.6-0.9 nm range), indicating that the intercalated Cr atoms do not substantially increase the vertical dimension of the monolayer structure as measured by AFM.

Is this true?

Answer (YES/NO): NO